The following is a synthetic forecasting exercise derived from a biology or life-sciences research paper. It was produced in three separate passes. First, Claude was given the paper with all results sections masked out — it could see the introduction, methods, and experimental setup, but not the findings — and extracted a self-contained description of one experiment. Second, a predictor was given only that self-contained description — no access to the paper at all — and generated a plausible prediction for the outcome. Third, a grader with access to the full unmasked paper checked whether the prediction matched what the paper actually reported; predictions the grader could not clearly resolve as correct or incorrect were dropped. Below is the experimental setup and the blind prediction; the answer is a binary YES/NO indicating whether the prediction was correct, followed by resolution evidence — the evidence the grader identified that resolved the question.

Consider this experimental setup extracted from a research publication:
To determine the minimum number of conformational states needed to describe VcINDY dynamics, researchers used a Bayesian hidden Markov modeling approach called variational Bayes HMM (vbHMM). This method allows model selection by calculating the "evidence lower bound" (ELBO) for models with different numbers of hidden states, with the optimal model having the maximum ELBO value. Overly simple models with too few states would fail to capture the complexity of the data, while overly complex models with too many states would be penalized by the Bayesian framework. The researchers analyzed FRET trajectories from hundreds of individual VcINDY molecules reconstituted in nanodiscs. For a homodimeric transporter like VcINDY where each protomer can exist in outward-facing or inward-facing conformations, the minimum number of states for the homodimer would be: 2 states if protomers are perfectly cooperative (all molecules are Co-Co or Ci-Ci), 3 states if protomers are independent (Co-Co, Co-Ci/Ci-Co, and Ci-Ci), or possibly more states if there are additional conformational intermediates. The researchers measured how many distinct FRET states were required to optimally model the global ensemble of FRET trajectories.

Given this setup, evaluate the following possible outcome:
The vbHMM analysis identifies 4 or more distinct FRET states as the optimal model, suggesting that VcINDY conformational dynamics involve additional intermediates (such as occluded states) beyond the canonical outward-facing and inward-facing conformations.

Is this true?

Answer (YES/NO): NO